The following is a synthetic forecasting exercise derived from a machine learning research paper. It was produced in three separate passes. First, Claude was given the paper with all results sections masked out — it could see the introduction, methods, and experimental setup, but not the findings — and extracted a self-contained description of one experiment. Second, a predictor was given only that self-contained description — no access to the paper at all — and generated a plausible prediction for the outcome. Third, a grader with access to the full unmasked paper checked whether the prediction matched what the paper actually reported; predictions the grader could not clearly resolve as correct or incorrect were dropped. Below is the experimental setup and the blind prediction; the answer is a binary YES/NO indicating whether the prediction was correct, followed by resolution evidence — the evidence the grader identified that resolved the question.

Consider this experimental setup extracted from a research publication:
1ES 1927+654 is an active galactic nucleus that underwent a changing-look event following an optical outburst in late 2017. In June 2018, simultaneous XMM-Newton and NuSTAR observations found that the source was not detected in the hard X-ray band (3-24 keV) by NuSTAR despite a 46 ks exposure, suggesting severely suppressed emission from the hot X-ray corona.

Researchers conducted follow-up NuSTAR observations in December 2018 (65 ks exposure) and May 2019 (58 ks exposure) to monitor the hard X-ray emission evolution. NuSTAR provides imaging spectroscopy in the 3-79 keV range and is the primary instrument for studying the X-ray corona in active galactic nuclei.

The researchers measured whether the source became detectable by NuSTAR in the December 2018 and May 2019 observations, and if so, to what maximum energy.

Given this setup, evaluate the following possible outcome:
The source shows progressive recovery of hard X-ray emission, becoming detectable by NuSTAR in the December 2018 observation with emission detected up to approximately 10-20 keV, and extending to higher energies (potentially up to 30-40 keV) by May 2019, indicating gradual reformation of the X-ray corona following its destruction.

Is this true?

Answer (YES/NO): NO